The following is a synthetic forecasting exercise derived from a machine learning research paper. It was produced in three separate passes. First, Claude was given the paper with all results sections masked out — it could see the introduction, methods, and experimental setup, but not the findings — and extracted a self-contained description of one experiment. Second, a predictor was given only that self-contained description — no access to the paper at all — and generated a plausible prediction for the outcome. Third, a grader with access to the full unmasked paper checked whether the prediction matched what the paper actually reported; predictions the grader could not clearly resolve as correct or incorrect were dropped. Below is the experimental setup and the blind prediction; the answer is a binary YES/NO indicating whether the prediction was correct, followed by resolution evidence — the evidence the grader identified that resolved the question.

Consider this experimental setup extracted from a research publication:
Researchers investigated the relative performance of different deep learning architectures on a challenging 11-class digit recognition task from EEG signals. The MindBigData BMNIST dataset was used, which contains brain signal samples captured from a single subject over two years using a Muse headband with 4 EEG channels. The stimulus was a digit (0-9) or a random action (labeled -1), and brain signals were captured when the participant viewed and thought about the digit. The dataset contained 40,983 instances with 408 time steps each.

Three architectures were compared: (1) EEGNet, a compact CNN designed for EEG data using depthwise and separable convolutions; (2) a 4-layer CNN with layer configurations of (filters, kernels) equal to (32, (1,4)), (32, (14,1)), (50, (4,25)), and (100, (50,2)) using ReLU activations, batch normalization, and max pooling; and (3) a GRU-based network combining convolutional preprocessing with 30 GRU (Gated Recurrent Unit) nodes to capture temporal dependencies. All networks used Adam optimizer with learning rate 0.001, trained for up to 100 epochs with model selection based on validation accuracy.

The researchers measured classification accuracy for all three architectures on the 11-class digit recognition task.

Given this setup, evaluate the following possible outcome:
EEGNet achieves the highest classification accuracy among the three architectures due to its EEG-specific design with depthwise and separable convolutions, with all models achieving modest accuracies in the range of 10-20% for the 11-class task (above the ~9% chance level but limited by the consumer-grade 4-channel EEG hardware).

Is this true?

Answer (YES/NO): NO